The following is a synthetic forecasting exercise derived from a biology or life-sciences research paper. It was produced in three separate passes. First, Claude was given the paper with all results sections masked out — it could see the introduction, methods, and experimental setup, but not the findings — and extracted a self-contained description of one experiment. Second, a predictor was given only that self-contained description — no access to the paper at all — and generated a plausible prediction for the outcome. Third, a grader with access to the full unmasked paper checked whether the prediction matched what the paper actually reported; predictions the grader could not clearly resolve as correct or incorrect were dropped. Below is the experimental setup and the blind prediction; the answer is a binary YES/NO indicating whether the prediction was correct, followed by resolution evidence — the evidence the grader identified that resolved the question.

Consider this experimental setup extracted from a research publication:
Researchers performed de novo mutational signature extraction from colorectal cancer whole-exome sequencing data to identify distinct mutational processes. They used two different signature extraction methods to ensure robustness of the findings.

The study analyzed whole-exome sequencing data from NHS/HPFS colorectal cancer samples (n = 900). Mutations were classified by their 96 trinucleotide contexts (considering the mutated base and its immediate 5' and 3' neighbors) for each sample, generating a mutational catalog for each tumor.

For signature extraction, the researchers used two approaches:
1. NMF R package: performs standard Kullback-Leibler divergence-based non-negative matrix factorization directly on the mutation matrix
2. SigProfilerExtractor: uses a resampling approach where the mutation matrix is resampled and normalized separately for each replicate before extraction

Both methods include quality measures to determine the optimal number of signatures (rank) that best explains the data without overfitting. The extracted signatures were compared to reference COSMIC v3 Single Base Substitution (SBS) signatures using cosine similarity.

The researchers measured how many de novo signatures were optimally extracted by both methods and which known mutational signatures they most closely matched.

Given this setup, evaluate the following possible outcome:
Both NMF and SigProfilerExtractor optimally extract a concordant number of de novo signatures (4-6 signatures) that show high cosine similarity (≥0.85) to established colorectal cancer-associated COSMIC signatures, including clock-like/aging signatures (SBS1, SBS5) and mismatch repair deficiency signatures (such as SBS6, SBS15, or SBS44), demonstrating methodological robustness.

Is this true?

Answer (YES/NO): YES